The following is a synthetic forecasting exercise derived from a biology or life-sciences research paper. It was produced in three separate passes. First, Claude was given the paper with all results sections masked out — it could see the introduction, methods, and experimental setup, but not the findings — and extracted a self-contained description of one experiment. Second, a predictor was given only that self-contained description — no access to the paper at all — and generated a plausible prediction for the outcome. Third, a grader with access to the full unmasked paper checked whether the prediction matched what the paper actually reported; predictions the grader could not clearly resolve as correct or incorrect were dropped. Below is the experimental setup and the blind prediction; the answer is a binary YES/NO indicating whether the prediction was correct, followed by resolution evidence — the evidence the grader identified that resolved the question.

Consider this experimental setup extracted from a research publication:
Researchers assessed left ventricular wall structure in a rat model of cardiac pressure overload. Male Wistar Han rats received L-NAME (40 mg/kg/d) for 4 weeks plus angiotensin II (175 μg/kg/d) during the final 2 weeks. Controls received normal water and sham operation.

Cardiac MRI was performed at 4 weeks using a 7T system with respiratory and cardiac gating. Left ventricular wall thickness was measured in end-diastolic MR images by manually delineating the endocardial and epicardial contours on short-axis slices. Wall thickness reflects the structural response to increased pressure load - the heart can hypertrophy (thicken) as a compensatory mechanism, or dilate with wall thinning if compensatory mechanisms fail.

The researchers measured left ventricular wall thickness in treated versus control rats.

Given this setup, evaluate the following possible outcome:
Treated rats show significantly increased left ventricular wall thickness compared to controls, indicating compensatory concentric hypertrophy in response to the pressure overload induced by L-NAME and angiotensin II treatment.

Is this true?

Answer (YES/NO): YES